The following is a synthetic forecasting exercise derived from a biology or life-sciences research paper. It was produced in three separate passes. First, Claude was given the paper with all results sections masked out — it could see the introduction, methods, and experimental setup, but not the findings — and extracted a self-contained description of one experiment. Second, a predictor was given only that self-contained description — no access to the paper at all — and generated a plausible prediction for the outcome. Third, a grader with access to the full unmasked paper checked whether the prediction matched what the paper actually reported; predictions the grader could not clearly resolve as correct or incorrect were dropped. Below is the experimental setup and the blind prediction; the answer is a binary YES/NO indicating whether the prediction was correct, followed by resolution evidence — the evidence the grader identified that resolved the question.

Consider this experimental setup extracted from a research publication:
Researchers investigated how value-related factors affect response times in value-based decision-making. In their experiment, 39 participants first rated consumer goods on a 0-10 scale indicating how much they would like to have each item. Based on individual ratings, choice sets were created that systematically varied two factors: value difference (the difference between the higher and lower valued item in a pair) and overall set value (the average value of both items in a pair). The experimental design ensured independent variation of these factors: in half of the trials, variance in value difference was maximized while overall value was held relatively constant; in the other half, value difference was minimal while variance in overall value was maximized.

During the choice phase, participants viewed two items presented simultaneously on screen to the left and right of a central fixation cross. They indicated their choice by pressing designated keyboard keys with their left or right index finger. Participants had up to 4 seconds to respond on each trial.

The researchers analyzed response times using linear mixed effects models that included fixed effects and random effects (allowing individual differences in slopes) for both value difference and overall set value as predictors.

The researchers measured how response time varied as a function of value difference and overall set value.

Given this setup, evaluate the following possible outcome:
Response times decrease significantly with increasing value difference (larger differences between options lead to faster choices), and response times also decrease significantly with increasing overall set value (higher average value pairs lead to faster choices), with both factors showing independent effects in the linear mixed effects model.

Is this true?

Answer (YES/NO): YES